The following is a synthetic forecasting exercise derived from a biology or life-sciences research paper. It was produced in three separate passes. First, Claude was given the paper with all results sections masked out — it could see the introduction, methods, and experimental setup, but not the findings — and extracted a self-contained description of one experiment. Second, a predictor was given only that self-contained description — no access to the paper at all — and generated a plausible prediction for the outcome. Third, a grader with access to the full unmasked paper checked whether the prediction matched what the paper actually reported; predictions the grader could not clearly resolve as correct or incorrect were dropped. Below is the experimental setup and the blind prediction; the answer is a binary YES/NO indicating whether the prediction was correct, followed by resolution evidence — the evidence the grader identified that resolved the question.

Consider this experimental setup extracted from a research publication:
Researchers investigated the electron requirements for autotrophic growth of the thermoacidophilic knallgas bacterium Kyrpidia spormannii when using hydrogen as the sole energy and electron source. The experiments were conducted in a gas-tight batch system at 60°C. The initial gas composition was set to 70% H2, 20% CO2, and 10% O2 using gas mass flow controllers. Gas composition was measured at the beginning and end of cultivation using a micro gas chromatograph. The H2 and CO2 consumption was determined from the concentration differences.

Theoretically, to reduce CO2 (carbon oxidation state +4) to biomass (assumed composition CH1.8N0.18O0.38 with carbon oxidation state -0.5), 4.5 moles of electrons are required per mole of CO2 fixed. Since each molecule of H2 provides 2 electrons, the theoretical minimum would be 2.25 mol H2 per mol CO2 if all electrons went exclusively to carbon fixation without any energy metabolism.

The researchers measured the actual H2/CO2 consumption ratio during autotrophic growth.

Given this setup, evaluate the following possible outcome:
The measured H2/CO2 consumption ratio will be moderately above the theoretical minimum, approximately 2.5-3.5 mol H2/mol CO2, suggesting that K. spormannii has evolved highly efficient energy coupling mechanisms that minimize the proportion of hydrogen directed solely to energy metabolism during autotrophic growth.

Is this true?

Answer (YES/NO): NO